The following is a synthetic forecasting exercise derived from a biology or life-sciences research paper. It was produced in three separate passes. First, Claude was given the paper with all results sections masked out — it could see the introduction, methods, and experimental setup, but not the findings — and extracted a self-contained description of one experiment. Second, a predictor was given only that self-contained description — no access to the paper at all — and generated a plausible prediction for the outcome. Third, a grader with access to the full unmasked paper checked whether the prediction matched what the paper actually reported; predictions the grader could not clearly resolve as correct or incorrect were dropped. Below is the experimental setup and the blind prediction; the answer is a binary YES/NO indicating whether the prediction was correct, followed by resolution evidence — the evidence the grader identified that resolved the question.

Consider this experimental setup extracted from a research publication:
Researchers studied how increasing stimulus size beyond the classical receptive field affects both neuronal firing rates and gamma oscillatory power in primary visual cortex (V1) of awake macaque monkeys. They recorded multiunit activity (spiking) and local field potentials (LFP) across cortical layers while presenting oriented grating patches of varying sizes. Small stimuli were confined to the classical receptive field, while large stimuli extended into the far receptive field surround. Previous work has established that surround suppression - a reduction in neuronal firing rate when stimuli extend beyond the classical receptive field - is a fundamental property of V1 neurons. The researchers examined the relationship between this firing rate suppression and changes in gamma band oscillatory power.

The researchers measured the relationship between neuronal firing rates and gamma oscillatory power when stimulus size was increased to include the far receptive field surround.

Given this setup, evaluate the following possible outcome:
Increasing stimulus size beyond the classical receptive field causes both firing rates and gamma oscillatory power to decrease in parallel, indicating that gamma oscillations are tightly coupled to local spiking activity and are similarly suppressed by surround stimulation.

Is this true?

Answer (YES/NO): NO